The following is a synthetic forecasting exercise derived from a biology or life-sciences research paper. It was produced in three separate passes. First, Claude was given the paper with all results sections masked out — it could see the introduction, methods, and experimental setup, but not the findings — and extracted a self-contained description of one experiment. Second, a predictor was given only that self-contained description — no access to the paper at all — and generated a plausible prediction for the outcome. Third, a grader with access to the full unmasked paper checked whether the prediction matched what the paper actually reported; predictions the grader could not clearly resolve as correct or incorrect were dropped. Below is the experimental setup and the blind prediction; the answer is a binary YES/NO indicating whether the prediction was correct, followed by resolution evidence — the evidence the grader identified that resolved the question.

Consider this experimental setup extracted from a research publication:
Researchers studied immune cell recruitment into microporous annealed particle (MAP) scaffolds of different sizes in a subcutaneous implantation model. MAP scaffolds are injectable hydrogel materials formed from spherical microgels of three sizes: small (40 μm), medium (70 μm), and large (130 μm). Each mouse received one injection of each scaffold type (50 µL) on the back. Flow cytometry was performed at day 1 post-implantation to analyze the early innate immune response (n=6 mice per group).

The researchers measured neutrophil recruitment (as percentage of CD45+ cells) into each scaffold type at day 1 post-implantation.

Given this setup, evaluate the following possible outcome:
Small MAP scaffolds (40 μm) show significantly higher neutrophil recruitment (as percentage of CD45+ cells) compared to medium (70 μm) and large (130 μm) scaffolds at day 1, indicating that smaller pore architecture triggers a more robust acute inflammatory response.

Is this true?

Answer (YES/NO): NO